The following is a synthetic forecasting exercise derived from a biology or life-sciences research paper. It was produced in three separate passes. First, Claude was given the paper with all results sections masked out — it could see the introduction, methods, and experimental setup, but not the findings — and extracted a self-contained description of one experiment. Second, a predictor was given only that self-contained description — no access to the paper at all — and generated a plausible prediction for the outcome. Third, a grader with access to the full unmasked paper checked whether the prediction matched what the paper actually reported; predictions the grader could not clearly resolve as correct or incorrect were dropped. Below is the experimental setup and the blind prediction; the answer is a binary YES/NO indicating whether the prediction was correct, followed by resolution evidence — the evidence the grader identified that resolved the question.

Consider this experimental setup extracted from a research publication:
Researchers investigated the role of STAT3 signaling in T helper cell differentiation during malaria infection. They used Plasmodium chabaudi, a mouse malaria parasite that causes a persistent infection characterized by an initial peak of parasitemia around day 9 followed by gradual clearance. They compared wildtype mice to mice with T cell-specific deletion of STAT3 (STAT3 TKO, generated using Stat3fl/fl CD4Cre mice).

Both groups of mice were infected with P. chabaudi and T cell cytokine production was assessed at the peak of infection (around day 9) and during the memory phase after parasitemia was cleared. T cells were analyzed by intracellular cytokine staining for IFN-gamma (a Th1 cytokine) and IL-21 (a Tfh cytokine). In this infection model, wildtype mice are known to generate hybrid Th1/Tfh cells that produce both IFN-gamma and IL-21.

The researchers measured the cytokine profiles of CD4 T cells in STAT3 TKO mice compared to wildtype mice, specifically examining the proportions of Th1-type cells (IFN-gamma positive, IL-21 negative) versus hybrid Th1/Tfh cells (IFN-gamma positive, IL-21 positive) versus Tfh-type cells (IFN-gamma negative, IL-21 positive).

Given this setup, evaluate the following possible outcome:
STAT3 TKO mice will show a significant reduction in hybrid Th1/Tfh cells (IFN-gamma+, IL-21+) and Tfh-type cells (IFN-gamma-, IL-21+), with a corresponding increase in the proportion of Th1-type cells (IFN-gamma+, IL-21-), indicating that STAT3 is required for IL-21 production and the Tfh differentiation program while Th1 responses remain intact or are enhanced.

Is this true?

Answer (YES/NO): YES